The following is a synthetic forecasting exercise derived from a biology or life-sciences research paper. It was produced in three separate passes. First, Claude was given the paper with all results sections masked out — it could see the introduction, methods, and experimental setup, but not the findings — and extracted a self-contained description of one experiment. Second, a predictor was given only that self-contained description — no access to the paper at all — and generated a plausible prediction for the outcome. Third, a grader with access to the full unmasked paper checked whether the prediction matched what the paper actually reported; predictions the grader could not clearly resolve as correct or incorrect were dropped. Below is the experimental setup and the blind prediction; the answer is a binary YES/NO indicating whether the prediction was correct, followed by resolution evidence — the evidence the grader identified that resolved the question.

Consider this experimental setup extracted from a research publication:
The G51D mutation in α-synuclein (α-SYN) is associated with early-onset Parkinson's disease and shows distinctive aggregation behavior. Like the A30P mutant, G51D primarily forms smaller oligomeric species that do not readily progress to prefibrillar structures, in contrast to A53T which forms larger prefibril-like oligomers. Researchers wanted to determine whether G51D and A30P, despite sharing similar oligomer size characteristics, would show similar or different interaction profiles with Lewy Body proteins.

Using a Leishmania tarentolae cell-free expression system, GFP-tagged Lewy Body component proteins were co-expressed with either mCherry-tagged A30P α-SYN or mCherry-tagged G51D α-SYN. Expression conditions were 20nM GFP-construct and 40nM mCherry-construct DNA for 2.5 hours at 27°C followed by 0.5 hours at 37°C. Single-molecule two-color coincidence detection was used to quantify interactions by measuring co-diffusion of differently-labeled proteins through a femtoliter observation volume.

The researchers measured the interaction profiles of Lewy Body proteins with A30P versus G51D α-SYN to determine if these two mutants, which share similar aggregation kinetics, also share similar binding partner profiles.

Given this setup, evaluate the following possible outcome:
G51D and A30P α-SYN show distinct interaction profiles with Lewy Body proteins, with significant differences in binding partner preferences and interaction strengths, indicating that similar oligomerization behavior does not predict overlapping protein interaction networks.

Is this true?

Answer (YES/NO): NO